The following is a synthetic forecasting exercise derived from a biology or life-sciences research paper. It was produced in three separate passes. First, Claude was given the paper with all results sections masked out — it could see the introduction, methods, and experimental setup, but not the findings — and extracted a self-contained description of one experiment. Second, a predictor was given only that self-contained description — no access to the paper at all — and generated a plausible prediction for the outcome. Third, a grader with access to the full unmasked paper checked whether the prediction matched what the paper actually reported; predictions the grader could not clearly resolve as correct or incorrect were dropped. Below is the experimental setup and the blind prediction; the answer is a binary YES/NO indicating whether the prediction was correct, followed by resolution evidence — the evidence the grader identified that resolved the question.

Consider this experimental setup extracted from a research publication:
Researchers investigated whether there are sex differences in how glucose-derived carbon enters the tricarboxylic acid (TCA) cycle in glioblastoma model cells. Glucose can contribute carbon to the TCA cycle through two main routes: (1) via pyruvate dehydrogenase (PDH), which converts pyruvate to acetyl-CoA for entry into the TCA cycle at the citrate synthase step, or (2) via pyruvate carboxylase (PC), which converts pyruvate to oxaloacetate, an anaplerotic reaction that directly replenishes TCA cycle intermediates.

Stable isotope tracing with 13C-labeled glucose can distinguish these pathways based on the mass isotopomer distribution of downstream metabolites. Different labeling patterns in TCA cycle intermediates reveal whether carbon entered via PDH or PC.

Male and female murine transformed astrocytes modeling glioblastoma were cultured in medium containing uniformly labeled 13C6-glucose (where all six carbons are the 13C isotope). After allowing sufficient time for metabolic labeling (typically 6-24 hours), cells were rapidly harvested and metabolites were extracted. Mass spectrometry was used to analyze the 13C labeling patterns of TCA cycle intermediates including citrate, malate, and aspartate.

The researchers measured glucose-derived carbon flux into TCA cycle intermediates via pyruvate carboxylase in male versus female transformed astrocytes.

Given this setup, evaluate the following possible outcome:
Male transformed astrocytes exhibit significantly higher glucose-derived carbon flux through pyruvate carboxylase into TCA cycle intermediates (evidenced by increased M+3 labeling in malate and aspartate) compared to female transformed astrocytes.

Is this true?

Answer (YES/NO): NO